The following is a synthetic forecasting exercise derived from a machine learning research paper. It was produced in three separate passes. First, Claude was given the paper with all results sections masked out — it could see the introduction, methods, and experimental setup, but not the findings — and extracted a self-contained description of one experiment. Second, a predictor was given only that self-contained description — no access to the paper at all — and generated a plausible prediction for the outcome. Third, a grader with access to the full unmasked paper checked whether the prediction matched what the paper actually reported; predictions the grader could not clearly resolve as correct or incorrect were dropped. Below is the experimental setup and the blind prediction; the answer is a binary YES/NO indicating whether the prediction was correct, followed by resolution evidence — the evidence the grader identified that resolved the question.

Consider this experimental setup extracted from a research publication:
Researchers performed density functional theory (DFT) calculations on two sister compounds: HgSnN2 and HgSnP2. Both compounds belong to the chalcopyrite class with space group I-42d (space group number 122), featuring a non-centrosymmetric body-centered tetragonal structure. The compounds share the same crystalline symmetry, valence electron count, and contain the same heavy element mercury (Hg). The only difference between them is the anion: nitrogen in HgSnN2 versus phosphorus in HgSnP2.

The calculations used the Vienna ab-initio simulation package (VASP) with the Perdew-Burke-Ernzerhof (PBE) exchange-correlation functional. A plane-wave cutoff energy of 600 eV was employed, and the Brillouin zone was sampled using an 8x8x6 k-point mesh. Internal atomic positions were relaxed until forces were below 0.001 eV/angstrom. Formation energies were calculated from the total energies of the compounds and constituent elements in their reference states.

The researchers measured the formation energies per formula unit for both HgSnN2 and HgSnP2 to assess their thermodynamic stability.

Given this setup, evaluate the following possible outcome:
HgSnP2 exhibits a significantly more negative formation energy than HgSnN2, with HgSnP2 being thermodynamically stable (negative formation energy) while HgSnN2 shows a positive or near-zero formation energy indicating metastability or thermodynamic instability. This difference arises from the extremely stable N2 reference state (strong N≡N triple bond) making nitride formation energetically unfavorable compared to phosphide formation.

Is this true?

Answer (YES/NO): NO